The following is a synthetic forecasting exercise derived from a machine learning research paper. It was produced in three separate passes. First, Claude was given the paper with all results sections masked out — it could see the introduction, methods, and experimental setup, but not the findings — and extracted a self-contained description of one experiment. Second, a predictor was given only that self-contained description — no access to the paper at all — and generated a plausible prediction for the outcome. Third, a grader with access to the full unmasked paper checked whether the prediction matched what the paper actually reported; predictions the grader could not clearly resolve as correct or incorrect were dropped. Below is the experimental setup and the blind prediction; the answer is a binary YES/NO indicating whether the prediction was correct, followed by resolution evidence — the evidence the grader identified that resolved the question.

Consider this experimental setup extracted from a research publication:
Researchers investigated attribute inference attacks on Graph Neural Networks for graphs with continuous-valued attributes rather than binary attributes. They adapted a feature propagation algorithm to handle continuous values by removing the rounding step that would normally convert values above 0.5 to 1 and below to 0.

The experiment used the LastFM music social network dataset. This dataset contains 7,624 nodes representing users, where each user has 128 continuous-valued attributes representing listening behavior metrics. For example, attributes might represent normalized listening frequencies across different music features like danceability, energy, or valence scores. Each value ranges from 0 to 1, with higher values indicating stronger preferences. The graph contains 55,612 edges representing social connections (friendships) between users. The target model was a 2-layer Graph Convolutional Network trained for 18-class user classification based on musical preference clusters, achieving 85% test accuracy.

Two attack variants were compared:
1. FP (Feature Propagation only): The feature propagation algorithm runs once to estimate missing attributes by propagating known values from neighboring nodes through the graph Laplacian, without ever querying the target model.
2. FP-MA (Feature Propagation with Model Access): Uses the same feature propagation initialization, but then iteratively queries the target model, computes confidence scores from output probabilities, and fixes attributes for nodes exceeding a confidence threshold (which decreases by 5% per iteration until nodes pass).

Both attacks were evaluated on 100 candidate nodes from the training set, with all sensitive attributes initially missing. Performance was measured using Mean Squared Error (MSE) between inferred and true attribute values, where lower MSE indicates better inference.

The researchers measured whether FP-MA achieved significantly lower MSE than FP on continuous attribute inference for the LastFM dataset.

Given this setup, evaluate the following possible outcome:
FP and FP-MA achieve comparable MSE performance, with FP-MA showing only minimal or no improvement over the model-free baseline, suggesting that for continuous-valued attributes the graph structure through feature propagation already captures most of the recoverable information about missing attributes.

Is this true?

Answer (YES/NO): NO